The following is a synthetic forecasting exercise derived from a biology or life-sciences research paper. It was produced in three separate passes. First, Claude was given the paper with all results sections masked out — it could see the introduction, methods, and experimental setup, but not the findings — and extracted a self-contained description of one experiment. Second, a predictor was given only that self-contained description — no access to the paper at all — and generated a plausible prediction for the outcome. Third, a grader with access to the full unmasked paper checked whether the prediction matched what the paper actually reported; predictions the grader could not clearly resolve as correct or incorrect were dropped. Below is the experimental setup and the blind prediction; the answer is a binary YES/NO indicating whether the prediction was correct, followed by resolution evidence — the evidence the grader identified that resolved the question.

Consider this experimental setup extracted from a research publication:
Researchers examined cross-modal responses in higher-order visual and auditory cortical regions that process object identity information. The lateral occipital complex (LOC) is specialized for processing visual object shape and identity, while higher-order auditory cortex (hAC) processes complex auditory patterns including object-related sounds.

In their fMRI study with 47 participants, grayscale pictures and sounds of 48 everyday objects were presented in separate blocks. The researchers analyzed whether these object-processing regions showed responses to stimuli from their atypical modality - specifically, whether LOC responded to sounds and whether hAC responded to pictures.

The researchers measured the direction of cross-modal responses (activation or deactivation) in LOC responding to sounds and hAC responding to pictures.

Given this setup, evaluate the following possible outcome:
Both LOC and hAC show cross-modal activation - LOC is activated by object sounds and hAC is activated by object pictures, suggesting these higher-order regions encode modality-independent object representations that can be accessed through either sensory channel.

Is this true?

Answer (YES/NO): NO